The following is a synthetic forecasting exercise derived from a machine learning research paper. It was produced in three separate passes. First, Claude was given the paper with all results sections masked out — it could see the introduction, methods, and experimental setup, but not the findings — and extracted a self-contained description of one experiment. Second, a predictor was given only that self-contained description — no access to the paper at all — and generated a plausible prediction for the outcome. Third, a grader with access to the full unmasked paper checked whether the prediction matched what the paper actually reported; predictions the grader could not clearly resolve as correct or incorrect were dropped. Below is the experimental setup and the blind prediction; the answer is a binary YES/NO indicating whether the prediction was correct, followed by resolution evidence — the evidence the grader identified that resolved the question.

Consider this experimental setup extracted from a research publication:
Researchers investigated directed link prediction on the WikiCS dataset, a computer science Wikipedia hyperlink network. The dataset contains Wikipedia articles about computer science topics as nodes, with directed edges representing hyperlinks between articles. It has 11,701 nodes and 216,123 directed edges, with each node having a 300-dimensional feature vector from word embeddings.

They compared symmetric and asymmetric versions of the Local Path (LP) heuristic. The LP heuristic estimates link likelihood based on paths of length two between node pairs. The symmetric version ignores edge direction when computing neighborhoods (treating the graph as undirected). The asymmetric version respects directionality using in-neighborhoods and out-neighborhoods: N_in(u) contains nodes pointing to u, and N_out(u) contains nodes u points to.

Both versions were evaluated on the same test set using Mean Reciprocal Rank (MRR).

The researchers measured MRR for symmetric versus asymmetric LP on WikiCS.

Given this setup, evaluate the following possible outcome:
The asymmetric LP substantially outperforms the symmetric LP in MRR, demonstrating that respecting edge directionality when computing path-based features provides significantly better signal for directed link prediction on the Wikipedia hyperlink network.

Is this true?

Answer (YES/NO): NO